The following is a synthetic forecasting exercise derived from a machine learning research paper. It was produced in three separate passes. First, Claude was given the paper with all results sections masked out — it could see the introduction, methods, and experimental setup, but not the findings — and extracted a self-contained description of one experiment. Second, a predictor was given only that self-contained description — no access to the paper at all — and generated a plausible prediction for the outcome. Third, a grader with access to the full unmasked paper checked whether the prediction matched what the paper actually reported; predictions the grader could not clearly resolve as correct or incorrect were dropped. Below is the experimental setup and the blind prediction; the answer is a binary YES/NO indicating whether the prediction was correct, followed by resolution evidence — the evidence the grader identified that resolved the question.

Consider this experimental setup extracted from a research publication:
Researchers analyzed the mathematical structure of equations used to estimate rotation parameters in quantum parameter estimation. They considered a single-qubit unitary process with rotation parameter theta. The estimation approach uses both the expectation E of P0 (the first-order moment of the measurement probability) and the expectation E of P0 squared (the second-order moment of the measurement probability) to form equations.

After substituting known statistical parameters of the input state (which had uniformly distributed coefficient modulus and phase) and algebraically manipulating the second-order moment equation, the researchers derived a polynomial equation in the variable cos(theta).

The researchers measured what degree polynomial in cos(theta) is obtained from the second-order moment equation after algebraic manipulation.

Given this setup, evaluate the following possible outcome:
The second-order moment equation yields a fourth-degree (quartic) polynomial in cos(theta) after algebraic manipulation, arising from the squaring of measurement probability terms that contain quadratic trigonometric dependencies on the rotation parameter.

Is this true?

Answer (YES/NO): NO